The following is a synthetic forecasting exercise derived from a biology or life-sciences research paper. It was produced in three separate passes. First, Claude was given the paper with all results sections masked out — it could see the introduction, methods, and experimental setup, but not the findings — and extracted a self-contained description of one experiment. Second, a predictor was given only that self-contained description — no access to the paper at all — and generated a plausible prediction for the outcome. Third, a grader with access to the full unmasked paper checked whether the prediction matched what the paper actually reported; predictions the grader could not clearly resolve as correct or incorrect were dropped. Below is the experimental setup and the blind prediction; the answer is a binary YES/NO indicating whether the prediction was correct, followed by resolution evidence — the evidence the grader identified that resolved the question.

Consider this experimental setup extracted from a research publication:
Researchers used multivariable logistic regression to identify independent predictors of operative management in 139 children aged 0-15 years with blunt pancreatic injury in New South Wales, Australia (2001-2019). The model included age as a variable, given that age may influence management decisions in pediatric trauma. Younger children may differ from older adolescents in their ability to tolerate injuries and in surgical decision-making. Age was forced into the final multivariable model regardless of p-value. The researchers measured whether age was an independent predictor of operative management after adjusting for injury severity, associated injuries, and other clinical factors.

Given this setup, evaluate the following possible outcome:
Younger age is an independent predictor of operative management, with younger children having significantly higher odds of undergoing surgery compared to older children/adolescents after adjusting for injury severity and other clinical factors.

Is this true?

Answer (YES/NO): NO